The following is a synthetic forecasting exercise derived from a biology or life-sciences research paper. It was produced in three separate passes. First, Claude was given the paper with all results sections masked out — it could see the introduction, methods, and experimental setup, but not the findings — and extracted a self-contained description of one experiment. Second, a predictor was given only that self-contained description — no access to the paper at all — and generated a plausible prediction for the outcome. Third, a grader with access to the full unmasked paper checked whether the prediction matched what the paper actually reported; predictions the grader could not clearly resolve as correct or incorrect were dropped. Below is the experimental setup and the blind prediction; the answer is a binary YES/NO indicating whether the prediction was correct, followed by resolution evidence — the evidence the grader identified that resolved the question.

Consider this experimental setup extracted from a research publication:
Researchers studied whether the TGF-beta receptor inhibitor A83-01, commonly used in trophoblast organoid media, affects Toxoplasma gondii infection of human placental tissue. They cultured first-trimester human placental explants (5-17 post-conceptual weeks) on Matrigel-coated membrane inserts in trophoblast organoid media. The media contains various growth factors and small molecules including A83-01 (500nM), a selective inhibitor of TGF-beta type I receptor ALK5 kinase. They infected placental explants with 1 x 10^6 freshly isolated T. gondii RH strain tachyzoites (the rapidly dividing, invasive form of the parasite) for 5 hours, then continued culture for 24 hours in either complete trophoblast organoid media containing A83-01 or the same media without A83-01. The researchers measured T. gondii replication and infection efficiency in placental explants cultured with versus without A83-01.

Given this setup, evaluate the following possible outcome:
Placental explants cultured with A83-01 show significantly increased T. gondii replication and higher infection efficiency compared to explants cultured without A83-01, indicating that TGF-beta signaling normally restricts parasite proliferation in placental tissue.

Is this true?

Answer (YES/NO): NO